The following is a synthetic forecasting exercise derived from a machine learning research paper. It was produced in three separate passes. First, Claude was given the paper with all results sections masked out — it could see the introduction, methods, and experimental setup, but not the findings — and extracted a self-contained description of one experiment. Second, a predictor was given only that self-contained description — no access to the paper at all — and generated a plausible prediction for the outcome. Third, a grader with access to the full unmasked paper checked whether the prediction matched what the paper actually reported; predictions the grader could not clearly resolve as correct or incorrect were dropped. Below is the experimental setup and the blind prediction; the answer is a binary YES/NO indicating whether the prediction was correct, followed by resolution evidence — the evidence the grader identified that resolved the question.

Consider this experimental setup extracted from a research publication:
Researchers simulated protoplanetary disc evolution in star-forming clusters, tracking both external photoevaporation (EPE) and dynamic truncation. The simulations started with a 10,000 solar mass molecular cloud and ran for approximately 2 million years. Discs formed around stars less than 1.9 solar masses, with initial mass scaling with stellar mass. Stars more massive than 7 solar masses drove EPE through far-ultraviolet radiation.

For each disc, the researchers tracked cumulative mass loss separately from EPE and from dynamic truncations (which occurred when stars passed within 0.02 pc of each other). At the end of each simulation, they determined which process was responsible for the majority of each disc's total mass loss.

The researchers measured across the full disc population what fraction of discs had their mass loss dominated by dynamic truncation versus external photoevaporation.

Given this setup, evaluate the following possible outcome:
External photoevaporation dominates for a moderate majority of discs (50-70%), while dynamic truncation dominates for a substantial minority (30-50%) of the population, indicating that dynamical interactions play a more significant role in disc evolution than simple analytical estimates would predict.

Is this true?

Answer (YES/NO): NO